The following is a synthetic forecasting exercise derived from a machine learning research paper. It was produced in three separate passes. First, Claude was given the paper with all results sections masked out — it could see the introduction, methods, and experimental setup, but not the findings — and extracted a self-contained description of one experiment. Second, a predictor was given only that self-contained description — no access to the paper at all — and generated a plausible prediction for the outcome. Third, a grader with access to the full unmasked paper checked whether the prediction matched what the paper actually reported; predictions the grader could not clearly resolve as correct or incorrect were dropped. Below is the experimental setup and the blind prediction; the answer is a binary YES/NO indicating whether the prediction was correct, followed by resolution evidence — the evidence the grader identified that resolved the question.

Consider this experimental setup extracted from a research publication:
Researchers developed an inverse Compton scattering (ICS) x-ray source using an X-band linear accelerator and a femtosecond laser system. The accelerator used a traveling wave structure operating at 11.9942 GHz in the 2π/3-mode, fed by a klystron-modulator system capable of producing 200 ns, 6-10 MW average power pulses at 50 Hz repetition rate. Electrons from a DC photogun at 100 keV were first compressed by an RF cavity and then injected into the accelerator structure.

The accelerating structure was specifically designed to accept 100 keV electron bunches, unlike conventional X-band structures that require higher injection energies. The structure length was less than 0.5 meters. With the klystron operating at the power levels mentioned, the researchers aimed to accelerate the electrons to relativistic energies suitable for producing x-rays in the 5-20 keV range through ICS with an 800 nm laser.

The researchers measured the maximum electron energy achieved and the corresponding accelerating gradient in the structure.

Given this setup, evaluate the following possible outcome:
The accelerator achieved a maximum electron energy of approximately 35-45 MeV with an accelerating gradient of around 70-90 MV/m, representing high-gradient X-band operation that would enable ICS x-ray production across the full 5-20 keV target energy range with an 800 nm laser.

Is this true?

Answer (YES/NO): NO